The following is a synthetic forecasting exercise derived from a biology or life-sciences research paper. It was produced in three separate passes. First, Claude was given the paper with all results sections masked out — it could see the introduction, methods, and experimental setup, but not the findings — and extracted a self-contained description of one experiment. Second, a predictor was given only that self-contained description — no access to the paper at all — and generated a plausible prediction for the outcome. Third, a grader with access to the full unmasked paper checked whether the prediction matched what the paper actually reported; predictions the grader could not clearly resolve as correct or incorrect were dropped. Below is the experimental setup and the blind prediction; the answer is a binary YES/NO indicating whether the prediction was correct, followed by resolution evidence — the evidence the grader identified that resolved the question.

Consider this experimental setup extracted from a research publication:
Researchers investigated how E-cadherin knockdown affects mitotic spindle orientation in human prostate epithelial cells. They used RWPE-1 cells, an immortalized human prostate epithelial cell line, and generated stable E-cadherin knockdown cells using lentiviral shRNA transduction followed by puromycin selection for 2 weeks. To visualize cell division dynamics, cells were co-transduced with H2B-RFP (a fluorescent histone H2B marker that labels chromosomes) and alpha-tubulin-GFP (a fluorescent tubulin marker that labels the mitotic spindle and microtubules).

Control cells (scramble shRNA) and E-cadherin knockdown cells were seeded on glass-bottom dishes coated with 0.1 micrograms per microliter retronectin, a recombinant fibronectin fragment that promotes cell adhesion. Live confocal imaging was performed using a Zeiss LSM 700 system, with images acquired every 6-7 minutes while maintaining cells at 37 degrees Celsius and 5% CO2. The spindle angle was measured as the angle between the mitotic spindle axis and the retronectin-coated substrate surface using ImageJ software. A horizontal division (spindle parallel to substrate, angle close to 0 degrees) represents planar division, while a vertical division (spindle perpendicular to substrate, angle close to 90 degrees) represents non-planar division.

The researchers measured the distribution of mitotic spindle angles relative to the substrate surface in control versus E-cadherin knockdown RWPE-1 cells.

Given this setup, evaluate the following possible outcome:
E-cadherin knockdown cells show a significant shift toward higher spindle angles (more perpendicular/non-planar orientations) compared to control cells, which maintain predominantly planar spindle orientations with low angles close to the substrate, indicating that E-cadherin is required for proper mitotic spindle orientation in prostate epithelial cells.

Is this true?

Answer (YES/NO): YES